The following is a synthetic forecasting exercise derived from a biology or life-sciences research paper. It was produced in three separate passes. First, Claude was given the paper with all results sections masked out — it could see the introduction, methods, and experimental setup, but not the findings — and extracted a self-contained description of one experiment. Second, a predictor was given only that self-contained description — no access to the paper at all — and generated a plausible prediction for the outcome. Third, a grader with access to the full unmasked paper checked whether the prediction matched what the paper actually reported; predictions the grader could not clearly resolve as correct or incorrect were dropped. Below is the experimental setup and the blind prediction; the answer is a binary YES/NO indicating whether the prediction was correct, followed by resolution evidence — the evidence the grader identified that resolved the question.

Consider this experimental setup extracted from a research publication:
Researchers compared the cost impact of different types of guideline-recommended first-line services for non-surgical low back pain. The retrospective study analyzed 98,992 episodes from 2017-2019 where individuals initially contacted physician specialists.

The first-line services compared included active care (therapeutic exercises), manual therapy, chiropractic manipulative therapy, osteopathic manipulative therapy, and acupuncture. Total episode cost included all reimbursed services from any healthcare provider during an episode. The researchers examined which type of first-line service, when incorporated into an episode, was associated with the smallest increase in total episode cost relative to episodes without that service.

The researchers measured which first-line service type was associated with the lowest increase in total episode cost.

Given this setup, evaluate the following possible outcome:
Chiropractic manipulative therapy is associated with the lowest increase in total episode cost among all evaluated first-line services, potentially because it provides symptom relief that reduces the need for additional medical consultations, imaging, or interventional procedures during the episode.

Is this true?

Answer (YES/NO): YES